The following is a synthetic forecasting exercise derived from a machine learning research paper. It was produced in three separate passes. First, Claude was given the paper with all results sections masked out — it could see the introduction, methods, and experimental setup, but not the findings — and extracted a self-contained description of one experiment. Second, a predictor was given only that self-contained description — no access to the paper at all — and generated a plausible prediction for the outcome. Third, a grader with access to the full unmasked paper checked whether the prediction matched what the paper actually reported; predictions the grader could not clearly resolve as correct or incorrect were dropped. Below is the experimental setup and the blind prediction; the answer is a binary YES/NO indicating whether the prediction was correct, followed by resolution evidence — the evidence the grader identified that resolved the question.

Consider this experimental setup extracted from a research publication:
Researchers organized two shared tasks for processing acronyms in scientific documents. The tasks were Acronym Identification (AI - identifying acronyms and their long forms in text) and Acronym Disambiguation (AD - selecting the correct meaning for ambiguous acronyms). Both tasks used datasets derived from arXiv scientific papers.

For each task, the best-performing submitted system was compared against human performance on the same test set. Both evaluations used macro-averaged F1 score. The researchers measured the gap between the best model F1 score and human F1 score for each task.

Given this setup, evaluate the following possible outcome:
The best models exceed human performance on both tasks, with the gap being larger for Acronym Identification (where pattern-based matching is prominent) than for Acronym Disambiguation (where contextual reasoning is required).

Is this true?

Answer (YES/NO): NO